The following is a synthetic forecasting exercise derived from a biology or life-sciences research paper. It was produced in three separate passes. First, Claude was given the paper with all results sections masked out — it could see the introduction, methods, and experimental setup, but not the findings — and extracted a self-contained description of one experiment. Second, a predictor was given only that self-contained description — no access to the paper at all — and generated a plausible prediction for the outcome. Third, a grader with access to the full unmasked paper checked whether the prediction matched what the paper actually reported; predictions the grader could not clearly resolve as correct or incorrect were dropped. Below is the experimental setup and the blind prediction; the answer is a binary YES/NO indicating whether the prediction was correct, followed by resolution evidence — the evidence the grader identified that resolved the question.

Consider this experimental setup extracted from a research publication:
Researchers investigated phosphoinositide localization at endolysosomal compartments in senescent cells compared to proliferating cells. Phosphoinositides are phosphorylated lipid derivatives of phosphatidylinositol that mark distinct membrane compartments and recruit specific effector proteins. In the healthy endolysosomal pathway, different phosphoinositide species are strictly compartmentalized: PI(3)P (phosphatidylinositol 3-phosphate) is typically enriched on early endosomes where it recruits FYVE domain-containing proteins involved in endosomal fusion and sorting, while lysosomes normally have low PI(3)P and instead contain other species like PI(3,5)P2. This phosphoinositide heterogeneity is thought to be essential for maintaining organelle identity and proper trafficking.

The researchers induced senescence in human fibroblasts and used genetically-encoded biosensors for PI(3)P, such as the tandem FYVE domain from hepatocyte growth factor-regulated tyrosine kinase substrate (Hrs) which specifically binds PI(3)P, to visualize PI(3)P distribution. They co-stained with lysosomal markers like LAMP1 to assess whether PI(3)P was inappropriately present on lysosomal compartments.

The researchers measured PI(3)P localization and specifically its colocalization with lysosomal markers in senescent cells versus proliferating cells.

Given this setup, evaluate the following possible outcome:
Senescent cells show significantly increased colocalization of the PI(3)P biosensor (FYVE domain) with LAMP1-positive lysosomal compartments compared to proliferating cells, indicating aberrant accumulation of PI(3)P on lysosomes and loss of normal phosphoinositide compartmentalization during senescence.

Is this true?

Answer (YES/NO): YES